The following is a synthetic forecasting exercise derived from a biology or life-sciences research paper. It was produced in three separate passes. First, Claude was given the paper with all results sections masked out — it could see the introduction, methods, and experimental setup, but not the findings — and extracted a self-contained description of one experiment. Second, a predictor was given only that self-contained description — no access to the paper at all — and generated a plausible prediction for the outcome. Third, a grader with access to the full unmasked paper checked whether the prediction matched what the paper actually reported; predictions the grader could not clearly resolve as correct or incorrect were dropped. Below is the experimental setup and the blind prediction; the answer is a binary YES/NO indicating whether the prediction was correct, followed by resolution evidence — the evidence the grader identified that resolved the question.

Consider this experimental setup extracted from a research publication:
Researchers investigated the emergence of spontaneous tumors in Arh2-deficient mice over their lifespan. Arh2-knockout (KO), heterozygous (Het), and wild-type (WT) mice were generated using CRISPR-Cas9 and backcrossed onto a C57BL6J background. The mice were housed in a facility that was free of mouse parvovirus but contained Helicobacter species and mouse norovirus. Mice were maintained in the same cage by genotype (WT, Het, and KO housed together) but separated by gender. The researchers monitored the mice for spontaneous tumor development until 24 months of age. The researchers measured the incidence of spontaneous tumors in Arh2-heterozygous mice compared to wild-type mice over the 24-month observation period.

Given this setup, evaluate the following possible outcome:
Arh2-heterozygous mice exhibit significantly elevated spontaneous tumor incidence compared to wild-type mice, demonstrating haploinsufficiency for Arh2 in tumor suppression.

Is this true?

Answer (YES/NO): YES